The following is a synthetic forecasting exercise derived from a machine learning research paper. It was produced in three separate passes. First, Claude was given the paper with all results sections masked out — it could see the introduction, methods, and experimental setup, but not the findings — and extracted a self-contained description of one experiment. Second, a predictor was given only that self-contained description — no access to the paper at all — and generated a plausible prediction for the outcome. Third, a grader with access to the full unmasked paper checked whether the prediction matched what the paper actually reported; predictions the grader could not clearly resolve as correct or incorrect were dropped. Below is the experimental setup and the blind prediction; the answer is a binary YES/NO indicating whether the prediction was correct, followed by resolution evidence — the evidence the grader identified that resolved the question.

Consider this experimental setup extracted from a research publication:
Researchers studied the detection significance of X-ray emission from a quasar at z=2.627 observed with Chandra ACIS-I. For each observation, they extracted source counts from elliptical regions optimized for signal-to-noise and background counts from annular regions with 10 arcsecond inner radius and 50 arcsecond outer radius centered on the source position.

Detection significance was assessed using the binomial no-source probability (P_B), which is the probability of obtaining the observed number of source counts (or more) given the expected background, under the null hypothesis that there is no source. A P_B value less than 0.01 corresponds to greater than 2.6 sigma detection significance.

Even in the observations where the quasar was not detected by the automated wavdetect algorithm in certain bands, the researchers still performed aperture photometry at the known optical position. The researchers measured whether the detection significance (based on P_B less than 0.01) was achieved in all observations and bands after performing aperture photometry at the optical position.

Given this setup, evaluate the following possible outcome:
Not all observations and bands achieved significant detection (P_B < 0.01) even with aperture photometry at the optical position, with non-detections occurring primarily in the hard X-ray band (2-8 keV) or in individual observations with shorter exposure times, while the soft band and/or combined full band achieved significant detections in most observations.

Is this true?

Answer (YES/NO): NO